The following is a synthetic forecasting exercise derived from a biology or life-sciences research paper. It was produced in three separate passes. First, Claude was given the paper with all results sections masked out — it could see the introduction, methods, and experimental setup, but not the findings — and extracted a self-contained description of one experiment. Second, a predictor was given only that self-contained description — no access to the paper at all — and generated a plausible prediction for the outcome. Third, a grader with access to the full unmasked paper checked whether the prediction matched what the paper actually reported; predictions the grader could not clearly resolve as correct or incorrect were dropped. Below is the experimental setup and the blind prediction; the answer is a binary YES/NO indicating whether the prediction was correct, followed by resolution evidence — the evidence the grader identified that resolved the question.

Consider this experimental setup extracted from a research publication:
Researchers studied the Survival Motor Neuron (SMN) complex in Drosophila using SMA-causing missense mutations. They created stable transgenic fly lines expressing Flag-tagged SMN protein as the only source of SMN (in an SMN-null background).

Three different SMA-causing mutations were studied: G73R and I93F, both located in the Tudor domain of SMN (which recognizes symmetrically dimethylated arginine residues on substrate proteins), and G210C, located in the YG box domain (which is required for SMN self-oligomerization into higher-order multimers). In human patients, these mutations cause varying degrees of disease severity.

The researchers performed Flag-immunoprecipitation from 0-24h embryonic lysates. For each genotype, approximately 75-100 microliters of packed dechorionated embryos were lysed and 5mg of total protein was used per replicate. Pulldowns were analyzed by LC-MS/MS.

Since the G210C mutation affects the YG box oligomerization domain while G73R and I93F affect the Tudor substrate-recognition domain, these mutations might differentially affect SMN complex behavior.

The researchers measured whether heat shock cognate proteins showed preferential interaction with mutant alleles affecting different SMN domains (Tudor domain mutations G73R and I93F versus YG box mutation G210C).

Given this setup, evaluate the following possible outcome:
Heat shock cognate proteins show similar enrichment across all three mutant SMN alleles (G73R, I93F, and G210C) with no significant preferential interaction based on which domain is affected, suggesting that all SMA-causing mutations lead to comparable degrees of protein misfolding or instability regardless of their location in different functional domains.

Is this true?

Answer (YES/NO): NO